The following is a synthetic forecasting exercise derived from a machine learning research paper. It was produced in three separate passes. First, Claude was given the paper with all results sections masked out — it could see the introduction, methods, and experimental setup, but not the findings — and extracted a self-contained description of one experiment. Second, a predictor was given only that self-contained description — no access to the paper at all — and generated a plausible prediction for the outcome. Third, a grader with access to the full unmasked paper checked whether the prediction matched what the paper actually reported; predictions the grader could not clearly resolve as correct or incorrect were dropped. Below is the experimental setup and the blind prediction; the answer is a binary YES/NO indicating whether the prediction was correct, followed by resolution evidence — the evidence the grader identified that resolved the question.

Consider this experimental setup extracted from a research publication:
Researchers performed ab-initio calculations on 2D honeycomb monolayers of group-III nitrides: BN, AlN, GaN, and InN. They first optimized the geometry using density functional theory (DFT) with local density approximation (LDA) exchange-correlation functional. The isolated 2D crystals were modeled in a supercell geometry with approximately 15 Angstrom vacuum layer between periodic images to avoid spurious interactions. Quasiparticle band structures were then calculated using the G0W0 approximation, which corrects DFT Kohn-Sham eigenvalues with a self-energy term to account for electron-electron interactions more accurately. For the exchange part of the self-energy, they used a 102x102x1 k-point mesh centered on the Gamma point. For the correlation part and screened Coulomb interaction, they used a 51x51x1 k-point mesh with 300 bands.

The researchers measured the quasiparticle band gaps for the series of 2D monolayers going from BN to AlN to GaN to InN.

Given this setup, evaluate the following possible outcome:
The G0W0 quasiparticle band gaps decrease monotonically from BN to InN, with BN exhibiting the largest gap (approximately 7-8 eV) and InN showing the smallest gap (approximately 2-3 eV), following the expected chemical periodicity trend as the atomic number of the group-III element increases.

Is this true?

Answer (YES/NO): NO